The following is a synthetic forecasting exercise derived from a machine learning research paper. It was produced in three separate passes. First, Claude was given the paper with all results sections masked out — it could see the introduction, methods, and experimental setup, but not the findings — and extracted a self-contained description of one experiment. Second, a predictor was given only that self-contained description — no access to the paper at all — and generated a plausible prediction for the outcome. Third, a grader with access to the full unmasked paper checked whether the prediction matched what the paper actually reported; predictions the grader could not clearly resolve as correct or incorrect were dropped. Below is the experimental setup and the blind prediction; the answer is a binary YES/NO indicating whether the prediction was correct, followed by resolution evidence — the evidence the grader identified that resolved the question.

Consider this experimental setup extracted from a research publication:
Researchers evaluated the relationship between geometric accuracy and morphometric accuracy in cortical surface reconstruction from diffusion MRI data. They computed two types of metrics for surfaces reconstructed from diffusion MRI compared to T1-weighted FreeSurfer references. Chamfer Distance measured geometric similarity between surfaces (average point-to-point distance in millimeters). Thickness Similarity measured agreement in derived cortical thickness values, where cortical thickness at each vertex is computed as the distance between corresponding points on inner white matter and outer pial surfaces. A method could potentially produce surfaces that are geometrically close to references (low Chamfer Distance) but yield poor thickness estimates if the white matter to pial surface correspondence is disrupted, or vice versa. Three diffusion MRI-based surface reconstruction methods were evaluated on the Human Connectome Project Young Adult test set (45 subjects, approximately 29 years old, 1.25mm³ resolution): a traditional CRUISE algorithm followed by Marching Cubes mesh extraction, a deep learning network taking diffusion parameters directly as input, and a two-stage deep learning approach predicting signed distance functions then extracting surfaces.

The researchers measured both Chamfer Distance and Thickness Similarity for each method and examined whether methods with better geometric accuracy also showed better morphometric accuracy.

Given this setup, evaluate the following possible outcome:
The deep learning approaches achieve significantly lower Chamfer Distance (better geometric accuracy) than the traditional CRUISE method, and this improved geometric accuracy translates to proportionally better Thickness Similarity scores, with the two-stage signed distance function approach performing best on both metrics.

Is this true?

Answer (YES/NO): NO